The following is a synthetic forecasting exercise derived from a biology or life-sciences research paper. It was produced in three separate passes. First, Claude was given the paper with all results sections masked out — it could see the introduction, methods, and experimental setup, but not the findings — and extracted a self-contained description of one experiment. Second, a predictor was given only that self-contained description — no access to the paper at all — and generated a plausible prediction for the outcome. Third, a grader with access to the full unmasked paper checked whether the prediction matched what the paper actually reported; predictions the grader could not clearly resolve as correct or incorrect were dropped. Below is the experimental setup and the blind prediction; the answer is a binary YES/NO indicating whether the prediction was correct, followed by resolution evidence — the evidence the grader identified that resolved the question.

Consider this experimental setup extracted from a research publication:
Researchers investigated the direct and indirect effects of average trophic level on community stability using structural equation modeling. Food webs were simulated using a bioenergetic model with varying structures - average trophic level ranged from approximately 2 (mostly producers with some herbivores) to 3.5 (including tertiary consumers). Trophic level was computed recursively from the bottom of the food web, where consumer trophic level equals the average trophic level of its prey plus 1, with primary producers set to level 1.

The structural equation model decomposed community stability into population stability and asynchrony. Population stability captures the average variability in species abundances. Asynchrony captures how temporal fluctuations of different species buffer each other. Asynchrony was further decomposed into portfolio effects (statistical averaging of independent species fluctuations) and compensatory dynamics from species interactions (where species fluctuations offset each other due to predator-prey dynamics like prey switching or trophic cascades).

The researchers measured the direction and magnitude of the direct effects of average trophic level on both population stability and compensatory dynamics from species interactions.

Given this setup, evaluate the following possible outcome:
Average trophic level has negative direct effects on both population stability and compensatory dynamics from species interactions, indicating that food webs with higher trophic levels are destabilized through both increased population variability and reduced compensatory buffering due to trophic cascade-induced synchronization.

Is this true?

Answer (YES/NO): NO